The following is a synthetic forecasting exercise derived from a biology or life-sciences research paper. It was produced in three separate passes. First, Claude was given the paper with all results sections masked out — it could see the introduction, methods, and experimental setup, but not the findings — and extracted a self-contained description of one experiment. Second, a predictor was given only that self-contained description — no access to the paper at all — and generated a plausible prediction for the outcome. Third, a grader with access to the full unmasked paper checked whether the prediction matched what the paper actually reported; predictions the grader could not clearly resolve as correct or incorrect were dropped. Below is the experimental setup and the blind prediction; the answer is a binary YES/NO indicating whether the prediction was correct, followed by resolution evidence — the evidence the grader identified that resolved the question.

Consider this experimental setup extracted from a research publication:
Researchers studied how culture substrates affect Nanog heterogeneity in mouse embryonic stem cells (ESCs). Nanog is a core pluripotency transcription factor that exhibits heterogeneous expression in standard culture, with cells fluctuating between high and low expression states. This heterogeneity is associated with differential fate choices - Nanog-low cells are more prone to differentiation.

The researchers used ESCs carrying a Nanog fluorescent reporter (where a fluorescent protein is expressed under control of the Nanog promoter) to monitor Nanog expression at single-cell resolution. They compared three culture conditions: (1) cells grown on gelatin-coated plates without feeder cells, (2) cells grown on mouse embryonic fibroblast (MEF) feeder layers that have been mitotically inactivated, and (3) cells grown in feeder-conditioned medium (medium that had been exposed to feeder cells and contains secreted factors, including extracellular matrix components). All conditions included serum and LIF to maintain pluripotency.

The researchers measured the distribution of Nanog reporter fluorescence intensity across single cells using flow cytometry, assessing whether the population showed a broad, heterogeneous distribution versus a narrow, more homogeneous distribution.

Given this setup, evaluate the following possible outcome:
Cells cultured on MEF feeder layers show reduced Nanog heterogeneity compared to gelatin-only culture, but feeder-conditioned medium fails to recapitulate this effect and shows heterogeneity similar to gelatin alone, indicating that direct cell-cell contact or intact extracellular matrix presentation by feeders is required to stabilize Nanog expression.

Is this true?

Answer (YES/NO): NO